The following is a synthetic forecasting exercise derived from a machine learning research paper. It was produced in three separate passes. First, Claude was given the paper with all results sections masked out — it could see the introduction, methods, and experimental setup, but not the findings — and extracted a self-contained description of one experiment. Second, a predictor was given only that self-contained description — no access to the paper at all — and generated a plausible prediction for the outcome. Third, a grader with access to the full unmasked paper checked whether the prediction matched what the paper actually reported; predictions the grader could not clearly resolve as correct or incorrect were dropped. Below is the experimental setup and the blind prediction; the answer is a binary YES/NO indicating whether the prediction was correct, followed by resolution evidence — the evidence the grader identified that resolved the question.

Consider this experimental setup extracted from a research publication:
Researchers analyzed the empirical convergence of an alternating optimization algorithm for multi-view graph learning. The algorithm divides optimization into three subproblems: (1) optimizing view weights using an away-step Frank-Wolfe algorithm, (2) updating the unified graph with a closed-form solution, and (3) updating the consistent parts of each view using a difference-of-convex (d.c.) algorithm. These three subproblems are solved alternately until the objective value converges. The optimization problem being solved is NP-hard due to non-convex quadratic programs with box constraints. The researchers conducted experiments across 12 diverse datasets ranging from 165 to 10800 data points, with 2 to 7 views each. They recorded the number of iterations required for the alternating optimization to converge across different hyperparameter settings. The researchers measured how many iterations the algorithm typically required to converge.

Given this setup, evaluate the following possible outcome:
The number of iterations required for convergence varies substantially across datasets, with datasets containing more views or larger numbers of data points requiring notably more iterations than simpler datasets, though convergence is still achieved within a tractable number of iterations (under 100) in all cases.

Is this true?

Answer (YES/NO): NO